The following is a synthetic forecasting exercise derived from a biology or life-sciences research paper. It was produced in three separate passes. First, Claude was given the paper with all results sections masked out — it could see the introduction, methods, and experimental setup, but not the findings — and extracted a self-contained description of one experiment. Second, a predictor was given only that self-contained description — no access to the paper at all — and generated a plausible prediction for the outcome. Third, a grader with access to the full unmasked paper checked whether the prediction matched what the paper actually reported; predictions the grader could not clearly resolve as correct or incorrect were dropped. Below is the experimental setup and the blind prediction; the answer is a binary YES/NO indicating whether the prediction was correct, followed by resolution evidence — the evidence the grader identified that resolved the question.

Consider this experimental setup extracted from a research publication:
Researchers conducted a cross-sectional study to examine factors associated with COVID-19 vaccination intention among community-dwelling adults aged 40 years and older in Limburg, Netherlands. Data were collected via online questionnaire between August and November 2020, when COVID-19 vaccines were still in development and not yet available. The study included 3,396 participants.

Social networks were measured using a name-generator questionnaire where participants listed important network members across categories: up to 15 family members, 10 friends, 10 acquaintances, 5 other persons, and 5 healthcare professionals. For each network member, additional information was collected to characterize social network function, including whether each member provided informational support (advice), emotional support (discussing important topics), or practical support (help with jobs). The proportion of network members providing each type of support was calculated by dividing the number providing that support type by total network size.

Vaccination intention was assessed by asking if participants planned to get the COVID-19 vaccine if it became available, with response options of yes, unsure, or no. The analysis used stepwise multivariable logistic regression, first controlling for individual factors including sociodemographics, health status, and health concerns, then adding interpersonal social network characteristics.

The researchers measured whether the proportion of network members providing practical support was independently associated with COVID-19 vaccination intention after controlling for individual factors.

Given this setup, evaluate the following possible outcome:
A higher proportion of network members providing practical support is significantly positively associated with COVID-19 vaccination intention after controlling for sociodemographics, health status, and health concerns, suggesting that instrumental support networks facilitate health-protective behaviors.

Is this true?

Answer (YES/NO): NO